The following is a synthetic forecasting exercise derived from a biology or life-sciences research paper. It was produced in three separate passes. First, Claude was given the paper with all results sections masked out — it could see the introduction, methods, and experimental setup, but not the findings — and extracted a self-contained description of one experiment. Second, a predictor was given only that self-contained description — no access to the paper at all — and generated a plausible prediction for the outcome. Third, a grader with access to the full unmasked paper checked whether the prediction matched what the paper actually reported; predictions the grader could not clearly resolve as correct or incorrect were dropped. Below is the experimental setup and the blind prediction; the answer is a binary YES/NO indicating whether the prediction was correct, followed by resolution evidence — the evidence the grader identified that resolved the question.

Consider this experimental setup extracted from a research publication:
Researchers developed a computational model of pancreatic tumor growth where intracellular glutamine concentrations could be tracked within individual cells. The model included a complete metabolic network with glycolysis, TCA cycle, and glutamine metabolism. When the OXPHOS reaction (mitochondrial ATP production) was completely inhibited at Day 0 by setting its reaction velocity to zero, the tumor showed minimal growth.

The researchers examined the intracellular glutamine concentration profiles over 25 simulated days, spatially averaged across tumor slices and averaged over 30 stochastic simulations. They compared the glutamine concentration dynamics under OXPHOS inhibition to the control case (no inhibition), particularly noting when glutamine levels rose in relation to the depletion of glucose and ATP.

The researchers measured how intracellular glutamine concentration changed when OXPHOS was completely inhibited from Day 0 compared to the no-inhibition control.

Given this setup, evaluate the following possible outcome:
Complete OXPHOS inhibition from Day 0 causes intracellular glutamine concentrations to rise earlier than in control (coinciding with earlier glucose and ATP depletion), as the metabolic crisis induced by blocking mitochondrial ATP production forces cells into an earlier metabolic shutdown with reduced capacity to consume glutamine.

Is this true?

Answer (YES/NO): NO